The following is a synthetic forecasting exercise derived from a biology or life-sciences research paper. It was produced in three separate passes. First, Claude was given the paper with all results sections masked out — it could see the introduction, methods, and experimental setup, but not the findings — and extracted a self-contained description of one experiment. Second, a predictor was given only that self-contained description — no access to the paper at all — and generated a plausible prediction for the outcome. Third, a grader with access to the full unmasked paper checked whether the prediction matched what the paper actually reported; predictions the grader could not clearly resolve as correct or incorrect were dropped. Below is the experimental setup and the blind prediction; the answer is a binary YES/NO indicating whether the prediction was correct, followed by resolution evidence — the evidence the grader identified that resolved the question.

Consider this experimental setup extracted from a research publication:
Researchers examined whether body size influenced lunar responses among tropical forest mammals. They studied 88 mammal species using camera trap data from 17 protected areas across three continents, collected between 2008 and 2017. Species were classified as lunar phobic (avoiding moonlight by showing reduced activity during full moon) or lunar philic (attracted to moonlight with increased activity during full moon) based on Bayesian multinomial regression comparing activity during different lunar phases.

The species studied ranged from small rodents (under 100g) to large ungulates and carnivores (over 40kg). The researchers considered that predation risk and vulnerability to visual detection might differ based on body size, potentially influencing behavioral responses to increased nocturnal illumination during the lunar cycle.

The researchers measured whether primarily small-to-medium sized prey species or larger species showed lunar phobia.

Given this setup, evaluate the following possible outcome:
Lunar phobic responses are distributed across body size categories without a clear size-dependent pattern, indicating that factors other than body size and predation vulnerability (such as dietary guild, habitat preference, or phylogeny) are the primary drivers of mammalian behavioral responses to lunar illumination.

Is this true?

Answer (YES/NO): NO